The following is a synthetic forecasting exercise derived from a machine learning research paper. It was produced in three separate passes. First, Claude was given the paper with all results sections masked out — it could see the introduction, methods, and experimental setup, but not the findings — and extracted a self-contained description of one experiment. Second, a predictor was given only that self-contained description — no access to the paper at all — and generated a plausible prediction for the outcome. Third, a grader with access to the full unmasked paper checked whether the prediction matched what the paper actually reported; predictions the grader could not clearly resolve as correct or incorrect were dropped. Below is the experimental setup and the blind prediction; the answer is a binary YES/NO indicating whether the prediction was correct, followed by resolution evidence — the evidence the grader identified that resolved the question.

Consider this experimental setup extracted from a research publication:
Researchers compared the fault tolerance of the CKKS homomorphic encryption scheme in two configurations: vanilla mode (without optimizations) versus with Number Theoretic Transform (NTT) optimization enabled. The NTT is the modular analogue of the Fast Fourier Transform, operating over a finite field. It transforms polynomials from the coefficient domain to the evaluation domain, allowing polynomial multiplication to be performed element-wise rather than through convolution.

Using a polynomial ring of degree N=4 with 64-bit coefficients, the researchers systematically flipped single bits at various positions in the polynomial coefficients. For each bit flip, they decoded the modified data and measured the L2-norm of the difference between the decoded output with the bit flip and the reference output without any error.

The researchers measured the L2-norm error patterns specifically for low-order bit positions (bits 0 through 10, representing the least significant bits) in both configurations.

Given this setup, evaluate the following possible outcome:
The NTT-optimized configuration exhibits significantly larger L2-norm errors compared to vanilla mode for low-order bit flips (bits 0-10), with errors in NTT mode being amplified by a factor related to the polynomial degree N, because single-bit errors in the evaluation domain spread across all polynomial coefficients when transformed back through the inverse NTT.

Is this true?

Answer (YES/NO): NO